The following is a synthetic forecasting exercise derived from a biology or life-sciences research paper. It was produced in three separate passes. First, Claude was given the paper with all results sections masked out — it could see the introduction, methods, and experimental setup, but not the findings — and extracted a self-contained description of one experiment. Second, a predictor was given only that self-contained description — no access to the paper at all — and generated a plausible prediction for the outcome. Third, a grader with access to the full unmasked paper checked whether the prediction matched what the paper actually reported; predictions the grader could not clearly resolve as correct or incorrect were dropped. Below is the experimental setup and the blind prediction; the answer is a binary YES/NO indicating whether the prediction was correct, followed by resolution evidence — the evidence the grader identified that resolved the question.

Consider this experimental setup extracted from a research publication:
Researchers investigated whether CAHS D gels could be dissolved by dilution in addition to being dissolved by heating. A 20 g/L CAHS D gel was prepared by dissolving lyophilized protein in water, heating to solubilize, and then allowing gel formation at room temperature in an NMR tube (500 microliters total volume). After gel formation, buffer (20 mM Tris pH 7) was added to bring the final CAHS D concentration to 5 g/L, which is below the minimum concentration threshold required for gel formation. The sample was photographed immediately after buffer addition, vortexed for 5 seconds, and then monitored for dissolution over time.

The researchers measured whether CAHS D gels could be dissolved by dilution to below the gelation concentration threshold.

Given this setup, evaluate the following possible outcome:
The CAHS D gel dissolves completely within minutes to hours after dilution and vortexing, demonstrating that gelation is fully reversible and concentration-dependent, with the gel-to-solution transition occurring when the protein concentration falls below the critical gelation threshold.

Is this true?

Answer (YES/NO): YES